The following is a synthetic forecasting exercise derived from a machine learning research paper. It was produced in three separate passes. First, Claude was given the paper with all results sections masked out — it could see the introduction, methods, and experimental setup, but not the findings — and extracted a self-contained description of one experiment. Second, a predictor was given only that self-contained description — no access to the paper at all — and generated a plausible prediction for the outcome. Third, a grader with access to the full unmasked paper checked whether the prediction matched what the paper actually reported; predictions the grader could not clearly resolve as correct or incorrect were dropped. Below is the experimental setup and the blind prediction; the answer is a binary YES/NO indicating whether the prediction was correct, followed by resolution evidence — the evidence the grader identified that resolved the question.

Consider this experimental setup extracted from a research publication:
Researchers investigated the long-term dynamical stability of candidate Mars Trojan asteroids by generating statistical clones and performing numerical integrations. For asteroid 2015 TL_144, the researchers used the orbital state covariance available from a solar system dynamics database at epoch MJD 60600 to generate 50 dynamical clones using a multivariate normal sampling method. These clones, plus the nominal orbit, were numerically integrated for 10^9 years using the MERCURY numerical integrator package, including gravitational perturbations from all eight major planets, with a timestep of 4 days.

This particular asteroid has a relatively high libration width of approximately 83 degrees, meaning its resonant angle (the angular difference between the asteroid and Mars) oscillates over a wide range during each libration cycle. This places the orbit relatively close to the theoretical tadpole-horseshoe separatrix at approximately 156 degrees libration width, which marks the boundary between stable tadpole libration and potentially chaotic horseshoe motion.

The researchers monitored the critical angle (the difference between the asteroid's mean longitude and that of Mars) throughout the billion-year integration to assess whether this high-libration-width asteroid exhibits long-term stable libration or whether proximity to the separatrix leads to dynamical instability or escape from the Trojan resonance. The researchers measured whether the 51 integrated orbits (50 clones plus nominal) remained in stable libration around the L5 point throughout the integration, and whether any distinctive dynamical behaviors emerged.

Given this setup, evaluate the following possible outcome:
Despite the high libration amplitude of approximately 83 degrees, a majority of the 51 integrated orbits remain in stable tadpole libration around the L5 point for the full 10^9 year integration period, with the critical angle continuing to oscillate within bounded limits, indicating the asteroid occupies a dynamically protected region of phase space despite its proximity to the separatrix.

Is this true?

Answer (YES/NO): YES